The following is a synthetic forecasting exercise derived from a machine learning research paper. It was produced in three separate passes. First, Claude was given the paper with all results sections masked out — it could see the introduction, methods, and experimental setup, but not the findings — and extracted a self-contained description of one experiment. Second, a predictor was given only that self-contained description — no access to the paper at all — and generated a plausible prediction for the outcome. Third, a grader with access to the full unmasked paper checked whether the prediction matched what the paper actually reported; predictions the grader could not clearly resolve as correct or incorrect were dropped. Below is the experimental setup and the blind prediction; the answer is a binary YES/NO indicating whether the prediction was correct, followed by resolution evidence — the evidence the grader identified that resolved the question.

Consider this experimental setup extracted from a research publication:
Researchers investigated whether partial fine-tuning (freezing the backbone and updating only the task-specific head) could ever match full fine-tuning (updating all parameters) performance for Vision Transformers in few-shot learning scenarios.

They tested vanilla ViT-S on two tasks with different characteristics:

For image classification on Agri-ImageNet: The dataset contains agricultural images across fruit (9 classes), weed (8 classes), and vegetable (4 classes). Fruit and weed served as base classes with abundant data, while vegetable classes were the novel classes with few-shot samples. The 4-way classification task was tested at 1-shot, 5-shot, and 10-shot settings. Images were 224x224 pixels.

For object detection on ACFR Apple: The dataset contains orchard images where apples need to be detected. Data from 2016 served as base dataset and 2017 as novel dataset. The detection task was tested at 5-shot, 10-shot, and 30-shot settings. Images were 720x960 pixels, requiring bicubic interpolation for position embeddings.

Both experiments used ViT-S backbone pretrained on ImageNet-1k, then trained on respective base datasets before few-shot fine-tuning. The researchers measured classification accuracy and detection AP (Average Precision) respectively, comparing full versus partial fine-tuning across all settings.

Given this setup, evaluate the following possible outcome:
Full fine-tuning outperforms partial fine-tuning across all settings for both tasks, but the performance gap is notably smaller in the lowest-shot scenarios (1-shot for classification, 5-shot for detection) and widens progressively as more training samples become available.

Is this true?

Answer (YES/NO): NO